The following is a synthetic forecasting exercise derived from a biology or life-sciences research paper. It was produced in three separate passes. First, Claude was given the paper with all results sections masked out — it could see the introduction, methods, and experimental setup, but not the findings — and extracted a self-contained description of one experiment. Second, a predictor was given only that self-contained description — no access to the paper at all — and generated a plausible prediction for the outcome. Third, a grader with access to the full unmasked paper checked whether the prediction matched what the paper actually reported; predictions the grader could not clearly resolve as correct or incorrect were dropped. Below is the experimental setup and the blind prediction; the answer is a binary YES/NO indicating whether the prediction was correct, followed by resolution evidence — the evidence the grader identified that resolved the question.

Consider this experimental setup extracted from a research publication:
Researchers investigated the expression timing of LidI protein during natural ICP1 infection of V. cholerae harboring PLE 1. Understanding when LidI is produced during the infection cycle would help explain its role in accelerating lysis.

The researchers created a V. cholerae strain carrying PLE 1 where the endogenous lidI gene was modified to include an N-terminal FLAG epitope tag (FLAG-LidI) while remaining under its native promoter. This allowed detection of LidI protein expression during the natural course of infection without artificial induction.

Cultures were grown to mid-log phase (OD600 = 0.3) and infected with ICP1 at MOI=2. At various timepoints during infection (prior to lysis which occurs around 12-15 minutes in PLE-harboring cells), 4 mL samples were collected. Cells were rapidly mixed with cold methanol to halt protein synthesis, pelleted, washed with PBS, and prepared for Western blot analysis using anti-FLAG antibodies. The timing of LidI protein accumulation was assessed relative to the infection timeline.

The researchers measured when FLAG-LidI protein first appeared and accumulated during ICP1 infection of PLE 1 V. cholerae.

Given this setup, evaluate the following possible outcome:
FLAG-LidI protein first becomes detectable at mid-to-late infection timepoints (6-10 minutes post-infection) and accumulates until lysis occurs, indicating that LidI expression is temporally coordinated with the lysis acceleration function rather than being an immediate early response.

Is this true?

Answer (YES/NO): NO